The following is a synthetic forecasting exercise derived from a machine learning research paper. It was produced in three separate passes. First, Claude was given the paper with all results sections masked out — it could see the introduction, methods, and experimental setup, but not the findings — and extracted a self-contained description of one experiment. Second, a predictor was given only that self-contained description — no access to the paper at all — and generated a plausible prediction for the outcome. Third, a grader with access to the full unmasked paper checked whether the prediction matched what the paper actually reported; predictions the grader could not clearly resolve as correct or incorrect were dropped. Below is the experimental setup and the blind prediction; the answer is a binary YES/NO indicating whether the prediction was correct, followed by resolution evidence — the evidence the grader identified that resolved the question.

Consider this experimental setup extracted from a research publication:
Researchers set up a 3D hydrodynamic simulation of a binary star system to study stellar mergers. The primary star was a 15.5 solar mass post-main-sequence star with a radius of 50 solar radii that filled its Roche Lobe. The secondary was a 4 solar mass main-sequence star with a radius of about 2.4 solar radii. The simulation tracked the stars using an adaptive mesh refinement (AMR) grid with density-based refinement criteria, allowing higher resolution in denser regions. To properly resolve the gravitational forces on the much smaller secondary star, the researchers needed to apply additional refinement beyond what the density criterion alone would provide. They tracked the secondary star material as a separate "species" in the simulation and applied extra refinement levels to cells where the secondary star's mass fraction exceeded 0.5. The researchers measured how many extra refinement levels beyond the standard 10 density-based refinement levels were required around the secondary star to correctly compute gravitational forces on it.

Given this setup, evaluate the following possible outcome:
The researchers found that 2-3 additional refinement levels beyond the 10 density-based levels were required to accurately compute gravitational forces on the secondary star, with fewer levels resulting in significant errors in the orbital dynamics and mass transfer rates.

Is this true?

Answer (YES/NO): NO